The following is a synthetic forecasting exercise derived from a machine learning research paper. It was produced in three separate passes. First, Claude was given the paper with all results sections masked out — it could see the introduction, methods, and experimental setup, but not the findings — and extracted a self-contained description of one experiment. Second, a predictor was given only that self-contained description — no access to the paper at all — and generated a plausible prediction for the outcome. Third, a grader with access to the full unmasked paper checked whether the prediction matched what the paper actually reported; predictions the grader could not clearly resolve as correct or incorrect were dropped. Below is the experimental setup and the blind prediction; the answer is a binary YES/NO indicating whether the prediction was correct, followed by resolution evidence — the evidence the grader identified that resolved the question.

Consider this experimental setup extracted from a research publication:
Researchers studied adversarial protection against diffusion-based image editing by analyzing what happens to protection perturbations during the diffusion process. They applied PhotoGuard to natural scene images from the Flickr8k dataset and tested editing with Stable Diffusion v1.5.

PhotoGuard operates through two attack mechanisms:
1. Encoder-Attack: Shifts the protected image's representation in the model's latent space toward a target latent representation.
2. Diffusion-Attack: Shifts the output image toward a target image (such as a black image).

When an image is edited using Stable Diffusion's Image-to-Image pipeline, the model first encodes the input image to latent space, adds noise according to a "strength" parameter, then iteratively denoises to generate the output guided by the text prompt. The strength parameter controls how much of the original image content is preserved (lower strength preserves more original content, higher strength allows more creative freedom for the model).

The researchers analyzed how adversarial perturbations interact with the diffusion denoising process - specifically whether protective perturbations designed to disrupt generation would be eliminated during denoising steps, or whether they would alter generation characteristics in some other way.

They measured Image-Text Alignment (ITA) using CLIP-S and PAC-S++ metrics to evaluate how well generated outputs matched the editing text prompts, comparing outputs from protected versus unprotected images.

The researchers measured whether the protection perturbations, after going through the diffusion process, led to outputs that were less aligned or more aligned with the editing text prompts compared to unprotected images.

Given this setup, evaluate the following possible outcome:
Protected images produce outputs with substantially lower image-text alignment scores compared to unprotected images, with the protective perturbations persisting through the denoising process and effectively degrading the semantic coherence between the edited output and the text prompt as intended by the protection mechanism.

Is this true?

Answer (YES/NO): NO